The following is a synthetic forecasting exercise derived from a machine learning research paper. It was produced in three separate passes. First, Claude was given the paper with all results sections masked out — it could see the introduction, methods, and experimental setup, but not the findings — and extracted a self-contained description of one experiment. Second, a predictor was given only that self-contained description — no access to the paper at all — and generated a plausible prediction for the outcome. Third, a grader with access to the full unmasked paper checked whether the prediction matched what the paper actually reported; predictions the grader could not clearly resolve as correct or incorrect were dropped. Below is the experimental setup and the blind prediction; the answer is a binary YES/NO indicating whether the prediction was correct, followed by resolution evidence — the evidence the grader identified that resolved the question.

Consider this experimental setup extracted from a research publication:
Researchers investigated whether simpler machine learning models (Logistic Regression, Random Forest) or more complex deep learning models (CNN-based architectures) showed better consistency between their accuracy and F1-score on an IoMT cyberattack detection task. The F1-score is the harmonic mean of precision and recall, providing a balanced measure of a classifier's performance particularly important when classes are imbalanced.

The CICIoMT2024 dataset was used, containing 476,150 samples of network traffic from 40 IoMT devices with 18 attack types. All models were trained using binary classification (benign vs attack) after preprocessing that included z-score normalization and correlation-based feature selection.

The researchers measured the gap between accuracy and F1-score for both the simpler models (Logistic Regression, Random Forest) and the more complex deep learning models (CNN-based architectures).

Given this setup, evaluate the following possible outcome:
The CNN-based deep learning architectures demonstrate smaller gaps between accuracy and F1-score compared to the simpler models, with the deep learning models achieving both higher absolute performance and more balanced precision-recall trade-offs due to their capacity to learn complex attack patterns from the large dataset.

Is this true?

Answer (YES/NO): YES